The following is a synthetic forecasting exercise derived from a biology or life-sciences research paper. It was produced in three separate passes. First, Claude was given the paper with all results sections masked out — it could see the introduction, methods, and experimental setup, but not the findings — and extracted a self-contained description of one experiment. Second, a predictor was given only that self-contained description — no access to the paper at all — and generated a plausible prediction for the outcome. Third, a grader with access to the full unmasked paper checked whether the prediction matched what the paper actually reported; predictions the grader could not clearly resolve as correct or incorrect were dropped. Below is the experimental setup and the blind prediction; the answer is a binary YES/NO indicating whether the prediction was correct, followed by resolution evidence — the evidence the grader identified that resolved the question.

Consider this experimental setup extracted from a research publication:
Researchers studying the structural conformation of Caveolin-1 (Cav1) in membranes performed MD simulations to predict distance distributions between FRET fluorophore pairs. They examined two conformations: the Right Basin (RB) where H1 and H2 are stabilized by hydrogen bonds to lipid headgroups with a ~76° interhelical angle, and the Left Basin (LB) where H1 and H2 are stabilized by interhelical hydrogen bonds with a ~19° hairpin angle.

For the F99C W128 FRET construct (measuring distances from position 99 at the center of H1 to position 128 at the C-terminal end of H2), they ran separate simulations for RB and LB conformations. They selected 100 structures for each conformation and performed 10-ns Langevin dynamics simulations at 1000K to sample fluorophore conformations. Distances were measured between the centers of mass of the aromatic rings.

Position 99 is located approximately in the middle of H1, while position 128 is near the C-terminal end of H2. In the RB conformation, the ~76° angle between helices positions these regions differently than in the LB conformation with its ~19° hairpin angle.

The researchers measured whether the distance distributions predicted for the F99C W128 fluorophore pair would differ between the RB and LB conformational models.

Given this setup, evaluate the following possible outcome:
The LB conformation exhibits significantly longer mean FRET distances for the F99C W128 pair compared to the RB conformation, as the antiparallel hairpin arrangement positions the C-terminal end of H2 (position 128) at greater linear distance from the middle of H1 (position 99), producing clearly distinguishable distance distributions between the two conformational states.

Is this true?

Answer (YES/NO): NO